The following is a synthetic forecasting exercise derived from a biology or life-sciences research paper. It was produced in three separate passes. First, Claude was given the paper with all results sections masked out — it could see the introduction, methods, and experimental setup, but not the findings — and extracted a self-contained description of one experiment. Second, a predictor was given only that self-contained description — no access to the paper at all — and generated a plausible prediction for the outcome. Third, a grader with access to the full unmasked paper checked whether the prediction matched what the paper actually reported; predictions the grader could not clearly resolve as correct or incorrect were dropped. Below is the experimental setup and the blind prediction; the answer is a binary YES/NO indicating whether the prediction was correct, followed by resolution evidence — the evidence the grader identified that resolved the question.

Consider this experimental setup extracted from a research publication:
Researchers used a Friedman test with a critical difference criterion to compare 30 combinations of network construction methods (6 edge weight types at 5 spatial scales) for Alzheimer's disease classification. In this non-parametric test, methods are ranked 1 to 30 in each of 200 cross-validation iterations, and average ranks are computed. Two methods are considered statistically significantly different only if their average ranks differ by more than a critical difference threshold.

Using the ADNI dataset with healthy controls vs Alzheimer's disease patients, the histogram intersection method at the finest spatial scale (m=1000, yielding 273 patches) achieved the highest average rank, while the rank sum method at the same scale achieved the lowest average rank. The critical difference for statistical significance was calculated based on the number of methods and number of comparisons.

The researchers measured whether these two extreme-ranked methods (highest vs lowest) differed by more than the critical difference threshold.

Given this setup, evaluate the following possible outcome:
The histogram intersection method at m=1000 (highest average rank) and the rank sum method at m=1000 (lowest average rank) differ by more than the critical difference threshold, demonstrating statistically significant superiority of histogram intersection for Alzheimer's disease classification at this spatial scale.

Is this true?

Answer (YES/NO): YES